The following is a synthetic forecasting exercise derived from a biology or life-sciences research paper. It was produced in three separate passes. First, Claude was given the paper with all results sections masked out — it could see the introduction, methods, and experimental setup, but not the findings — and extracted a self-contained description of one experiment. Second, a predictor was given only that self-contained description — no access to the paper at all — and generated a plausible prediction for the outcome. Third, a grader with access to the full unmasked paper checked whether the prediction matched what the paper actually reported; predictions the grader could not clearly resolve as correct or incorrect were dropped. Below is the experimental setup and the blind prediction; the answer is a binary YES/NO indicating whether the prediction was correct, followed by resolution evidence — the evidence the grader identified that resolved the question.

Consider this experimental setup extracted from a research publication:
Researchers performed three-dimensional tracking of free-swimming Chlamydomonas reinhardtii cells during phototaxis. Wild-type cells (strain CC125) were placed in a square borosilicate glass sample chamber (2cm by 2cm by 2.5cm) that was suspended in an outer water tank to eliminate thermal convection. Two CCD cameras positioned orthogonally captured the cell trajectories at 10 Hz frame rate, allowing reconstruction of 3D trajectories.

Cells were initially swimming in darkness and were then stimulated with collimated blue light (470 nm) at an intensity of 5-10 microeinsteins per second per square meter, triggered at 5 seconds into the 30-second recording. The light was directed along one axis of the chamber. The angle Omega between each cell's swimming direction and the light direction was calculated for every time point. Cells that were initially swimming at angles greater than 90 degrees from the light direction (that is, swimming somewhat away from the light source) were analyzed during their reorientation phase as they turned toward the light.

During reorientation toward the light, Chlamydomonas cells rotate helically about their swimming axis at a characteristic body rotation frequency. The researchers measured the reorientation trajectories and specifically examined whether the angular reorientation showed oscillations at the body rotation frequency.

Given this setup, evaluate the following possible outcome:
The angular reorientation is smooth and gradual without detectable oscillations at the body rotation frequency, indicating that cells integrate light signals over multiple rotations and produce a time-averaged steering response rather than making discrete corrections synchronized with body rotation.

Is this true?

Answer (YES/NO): NO